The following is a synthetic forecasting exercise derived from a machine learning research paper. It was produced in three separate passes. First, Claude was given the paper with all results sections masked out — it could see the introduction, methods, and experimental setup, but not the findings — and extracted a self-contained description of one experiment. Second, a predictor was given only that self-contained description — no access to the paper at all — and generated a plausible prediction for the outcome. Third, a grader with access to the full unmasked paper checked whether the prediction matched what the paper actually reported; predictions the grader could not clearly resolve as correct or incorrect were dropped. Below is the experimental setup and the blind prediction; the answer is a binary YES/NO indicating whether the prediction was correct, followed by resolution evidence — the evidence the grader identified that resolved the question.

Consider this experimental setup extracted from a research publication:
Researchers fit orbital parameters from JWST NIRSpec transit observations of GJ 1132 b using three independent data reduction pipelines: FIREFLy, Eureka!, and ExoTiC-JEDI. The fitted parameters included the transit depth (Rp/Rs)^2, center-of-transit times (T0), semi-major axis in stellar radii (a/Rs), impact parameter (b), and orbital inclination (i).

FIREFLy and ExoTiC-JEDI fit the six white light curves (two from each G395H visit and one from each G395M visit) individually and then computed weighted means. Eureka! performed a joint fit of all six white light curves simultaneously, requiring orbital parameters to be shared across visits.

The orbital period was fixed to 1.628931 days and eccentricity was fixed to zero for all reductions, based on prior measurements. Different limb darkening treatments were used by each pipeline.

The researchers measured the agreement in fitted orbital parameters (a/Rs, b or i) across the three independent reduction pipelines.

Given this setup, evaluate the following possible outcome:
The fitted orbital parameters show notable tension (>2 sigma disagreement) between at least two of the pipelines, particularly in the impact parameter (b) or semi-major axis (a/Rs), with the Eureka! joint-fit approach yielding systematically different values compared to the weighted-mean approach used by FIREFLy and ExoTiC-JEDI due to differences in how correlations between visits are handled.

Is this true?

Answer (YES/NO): NO